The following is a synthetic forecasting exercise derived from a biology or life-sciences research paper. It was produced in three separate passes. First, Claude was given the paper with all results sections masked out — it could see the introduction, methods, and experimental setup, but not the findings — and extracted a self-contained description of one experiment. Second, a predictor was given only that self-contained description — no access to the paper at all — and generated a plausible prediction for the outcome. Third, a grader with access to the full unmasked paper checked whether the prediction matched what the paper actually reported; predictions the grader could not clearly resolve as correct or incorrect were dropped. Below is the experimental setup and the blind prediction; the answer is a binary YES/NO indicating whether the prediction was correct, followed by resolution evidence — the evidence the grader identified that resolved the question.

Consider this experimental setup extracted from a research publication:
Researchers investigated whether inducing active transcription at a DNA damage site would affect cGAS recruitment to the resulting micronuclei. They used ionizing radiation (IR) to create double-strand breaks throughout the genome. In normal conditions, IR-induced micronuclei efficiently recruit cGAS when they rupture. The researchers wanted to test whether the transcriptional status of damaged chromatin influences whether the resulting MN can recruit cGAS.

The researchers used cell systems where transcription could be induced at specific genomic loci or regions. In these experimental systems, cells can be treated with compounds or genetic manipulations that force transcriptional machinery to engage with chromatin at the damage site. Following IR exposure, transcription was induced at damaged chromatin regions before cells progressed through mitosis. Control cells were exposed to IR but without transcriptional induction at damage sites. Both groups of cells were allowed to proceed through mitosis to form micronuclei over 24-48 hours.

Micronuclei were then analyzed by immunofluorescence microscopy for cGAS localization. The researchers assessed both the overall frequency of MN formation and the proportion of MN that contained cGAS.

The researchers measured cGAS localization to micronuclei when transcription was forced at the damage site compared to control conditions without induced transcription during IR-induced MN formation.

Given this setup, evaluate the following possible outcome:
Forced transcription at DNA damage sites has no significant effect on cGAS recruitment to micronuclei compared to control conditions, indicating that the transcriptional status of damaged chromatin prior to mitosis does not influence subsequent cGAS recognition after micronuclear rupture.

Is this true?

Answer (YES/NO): NO